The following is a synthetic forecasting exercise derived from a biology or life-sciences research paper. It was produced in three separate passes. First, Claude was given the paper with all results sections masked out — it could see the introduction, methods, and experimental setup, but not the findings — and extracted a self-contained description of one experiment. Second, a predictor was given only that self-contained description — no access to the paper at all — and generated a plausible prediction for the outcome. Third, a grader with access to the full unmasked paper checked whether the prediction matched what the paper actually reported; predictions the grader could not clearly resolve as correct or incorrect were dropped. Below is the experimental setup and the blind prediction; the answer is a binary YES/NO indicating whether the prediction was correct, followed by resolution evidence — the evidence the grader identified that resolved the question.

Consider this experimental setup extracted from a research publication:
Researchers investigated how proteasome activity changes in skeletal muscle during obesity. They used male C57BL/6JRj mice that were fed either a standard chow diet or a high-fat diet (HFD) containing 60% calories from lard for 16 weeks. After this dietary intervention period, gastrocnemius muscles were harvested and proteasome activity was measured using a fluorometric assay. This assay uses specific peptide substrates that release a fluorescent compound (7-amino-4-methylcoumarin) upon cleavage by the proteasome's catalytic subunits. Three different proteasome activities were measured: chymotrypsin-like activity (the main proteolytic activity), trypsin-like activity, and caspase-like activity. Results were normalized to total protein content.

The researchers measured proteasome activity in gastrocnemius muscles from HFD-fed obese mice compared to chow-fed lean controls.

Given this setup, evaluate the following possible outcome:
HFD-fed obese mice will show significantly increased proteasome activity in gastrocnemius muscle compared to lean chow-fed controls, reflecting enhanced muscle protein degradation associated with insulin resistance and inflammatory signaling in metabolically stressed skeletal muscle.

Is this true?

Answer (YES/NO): YES